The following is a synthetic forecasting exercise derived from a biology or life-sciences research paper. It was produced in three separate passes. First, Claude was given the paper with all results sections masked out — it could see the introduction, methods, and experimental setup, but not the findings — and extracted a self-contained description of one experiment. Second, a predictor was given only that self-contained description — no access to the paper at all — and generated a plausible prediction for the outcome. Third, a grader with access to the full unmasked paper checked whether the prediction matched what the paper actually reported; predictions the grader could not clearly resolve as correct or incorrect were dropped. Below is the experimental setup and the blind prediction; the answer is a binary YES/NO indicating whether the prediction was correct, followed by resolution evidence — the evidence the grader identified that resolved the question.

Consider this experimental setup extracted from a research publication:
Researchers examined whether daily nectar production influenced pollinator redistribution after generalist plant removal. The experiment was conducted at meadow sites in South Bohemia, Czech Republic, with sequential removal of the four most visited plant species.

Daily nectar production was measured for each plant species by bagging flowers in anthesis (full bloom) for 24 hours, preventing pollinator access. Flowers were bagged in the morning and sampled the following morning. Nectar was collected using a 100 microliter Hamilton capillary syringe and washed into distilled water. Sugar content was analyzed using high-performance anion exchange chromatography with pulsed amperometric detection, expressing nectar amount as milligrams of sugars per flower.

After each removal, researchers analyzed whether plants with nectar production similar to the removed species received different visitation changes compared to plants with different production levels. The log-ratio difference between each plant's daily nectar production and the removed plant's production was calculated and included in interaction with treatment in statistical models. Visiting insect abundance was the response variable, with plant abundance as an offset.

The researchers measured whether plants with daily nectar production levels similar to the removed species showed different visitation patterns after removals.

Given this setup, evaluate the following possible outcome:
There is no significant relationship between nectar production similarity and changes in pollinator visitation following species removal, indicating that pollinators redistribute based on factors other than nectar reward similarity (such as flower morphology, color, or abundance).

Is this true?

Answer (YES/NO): NO